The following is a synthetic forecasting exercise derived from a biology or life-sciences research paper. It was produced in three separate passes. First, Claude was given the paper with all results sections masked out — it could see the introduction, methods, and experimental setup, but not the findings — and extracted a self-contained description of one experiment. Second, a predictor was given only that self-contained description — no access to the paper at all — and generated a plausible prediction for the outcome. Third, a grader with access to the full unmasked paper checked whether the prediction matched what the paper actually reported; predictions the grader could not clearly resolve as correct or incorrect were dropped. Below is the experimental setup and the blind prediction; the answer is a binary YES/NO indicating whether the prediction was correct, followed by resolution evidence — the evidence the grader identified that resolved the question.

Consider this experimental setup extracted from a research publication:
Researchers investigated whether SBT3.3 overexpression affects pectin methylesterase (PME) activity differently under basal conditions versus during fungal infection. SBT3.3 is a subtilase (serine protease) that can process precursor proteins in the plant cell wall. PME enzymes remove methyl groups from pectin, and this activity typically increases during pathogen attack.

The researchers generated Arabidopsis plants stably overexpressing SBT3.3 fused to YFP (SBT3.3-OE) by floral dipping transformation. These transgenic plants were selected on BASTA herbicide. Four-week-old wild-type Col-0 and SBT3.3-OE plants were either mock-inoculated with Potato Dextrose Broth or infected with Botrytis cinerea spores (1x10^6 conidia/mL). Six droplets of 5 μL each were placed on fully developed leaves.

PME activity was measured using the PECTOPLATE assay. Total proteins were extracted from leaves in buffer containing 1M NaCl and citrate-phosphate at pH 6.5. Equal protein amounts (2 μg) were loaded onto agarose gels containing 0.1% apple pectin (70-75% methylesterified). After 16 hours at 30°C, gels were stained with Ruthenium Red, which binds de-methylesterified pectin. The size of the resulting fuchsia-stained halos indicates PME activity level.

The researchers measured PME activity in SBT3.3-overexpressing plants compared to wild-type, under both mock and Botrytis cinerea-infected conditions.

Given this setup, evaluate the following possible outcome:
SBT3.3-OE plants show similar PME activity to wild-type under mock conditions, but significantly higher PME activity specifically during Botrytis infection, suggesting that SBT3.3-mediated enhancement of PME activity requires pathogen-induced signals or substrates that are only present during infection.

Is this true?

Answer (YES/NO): YES